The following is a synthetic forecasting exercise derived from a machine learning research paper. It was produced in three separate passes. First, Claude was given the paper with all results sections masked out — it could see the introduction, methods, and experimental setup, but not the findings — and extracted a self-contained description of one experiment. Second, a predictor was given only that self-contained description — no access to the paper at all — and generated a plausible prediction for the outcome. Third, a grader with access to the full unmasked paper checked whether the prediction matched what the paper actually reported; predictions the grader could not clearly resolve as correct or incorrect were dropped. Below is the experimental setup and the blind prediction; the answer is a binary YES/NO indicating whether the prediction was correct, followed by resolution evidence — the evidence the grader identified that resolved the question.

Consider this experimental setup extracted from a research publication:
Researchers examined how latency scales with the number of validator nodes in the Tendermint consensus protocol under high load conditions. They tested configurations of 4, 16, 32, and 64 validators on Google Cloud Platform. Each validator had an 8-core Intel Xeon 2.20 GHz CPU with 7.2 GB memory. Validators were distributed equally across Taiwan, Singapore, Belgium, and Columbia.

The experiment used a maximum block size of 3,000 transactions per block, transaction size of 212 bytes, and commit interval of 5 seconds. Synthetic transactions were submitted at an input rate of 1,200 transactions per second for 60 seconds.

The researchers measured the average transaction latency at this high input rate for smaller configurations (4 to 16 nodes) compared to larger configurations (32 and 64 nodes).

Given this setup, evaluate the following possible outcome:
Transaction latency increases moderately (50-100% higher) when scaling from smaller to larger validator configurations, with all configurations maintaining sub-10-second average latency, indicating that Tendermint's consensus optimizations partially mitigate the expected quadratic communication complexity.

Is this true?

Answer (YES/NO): NO